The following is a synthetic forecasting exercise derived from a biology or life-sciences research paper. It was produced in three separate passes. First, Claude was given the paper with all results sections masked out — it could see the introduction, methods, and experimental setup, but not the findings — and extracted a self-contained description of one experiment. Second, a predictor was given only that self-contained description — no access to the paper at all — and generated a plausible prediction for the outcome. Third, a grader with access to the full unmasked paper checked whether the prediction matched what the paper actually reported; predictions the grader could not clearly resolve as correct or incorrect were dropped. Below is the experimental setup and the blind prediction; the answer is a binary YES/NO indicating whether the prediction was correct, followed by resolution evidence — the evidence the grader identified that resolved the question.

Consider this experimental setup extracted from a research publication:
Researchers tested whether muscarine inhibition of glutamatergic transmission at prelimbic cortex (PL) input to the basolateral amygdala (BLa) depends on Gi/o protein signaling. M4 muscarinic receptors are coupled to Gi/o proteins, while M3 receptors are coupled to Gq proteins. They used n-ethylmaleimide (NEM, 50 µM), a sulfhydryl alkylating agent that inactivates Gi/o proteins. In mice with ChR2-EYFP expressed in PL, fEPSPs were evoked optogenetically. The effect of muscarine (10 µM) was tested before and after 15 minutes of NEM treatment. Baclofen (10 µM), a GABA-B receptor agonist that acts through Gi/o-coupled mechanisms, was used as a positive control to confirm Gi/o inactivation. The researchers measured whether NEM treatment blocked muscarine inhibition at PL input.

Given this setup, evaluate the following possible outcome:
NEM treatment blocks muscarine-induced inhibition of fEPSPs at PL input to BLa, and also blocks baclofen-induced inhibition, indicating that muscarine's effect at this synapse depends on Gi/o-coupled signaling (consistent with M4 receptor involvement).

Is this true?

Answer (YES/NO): YES